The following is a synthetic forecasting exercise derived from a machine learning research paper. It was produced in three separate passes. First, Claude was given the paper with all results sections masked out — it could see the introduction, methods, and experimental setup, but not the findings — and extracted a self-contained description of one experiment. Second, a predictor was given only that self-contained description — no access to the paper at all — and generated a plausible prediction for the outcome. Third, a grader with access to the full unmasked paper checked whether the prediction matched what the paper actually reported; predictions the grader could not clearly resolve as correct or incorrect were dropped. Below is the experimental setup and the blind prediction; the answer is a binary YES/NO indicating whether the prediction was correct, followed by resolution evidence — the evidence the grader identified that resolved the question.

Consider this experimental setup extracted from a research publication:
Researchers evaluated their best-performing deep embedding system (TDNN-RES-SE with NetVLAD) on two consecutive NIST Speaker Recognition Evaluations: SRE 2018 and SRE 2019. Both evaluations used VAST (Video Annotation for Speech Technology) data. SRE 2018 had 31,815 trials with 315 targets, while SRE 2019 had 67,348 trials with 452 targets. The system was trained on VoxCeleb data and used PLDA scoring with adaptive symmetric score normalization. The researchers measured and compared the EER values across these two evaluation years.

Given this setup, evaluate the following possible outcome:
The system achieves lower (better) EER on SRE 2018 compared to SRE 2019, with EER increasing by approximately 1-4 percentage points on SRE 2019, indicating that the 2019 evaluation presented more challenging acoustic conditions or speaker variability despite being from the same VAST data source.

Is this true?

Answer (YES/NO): NO